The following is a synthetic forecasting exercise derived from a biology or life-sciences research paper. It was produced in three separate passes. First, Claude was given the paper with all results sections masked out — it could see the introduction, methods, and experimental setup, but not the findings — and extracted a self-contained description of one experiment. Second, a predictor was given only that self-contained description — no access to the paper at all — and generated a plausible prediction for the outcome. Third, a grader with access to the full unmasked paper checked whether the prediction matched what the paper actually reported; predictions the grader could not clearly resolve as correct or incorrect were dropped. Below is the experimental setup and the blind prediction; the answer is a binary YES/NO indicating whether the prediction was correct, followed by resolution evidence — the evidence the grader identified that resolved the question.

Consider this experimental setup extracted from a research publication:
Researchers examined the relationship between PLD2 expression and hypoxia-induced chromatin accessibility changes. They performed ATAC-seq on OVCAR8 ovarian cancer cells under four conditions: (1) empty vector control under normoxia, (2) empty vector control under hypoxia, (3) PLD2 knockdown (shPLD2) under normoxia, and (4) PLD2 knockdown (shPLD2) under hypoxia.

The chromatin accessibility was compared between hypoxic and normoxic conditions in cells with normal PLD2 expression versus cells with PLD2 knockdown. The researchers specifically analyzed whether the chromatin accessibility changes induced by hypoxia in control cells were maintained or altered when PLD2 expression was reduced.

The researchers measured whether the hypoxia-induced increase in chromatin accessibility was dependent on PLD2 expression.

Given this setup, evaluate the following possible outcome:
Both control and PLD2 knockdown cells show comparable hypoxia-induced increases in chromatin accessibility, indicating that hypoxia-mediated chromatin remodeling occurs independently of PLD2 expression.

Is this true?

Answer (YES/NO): NO